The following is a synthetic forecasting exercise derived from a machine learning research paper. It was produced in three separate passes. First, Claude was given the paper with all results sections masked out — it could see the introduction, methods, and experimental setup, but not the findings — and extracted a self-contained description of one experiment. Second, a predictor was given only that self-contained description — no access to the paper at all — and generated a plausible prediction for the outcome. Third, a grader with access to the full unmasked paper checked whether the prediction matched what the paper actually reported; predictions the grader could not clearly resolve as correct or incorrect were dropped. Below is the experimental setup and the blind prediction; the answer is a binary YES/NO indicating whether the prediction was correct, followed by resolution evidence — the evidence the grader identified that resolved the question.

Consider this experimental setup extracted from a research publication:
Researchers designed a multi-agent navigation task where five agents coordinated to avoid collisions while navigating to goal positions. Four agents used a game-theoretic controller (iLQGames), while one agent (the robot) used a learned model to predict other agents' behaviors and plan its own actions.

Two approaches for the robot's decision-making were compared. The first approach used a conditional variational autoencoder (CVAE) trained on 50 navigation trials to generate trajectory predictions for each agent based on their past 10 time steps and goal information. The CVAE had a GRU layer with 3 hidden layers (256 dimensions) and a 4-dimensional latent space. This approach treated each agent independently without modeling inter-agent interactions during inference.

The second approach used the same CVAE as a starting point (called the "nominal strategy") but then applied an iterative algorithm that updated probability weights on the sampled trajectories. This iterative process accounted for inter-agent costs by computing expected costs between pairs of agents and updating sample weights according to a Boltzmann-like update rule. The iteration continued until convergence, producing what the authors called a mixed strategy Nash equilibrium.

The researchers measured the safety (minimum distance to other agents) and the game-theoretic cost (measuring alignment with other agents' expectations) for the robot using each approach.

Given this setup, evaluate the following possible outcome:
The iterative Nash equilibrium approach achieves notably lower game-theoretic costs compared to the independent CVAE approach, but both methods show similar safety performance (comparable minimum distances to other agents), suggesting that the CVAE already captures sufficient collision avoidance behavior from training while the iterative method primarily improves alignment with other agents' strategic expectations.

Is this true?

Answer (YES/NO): NO